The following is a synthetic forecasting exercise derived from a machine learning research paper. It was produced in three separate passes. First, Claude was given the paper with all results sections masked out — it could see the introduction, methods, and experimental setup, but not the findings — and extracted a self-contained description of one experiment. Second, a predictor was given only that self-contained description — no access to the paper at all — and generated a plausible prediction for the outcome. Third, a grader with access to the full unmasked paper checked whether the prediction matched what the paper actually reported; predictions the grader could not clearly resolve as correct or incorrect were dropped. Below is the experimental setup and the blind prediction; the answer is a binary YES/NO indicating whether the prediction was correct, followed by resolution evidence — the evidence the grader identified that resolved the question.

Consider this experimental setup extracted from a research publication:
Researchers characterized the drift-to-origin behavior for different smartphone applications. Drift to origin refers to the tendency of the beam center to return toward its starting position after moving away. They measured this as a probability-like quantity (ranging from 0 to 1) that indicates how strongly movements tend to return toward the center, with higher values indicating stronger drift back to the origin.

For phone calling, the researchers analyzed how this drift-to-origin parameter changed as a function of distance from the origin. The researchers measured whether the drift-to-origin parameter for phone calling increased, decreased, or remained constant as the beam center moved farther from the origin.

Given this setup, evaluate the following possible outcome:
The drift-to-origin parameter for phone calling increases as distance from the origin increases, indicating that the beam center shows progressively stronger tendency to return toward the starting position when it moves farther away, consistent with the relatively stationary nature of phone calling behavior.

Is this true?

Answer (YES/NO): YES